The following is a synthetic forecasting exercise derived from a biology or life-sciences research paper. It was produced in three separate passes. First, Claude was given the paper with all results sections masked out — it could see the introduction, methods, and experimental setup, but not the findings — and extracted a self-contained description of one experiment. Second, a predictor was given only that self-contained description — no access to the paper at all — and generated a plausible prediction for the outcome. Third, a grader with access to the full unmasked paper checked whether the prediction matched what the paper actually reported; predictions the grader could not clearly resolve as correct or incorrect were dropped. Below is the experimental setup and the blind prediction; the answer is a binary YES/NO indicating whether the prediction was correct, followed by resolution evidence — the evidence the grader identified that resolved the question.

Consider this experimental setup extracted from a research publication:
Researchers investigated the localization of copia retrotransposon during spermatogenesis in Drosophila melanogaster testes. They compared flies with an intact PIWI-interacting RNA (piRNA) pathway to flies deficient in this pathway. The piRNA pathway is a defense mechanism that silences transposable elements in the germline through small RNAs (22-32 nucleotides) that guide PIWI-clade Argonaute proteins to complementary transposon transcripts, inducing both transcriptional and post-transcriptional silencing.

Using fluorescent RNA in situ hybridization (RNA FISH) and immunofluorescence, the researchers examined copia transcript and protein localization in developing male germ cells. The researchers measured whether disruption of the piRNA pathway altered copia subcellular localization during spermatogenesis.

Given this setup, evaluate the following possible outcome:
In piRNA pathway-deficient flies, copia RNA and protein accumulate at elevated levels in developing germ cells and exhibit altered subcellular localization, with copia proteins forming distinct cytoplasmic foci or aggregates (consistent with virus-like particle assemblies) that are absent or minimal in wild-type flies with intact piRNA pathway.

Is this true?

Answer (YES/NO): NO